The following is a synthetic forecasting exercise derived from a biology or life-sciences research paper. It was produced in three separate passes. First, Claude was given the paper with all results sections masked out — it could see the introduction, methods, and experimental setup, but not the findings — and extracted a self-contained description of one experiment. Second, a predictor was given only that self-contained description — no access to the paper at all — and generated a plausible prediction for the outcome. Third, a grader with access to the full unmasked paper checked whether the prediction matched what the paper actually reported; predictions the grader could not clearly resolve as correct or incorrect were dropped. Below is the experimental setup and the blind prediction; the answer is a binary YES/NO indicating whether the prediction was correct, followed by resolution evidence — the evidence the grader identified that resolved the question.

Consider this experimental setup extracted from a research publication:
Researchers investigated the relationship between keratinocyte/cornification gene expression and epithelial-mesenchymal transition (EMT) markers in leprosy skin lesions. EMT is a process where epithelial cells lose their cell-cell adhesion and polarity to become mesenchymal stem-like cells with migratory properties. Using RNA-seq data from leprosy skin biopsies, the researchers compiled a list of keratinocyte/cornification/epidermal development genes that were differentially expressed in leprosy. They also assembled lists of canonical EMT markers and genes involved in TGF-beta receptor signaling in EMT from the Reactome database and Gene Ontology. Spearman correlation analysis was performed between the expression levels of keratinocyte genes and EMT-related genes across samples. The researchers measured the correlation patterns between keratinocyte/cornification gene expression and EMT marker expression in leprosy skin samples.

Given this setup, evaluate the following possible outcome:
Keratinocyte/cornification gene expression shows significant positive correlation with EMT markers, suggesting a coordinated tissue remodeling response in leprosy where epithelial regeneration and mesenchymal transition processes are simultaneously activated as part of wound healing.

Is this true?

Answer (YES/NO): NO